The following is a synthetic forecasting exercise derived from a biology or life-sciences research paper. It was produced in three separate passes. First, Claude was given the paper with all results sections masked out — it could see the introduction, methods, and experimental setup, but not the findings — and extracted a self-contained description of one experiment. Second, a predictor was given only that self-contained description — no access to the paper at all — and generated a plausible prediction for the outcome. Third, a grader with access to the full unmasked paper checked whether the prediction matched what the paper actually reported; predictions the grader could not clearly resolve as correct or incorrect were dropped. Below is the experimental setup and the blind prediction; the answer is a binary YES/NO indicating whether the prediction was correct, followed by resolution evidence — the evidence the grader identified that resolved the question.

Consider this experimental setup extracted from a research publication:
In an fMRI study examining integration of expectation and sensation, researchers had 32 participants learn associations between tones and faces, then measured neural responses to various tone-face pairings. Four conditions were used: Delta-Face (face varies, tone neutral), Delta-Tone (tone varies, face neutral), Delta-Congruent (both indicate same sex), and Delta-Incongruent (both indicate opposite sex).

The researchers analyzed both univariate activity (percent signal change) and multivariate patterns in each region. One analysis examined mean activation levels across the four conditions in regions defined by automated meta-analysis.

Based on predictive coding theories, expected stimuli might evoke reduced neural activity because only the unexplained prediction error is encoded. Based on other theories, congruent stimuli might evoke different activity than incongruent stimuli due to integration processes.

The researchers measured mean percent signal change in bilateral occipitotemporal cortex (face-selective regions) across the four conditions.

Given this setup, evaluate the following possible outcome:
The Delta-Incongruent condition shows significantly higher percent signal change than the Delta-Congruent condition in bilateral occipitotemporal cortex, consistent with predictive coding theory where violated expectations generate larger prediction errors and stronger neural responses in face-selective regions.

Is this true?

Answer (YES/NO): NO